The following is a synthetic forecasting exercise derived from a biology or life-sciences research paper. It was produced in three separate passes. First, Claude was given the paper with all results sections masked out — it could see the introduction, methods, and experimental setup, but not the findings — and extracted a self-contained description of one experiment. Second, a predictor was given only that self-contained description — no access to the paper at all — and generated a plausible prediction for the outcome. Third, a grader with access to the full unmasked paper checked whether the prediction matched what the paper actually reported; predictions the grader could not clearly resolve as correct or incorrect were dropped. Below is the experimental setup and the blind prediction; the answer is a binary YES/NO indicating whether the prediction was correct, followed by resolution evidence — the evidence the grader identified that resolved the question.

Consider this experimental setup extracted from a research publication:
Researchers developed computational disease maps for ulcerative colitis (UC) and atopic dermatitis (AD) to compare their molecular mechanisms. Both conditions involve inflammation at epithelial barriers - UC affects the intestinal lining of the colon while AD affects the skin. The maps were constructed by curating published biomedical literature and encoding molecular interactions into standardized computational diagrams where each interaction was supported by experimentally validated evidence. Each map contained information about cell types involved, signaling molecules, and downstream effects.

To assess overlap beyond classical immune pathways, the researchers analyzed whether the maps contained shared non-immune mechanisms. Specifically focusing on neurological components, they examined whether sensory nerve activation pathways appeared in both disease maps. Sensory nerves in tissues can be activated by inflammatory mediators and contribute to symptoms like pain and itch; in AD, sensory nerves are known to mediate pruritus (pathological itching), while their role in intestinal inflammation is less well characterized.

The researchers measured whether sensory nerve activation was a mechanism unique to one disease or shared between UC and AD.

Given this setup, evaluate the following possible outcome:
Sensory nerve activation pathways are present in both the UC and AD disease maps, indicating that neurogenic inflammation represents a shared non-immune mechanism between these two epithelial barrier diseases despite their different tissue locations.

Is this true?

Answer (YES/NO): YES